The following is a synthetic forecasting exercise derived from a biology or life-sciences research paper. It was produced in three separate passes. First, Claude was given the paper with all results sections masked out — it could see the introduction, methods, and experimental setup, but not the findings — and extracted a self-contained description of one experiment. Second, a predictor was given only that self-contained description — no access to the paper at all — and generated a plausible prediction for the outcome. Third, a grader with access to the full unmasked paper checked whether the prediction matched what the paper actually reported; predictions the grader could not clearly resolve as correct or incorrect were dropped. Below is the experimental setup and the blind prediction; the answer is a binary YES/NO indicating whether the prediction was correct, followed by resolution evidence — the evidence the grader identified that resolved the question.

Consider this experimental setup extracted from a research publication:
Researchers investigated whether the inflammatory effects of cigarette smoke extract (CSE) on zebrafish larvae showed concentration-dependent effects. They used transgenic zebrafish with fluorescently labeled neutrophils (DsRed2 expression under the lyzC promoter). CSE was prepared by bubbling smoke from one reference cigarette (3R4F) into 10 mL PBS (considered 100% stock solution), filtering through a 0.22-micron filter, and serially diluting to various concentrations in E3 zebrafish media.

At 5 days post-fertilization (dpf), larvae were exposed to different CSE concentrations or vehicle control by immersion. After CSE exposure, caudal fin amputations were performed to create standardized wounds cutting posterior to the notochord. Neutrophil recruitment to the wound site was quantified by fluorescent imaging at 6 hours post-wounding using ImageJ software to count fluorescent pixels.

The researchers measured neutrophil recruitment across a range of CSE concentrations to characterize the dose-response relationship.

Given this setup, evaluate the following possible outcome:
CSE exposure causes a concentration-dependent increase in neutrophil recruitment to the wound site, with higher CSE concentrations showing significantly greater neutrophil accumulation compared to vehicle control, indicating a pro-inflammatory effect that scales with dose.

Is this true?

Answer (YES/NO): NO